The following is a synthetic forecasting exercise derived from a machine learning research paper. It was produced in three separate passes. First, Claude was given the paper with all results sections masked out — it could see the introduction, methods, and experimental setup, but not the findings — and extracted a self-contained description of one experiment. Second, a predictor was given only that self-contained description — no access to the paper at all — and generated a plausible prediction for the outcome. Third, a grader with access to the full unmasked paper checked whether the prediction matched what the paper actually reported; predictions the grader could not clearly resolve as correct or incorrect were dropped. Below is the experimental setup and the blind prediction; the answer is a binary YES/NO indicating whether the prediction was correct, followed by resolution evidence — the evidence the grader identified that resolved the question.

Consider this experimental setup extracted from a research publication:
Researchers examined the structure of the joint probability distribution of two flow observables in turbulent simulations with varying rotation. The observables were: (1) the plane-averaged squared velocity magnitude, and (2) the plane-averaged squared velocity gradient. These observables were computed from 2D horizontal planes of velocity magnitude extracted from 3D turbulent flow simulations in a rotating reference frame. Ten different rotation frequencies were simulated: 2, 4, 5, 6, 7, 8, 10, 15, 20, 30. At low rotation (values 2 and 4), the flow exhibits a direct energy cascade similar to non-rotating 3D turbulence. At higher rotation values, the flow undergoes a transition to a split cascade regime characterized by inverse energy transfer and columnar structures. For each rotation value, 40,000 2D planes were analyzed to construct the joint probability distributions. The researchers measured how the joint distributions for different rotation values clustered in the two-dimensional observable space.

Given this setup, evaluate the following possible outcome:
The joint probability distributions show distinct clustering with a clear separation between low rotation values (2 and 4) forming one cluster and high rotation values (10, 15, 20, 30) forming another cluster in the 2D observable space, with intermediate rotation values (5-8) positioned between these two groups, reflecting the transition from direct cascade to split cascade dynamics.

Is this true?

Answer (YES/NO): NO